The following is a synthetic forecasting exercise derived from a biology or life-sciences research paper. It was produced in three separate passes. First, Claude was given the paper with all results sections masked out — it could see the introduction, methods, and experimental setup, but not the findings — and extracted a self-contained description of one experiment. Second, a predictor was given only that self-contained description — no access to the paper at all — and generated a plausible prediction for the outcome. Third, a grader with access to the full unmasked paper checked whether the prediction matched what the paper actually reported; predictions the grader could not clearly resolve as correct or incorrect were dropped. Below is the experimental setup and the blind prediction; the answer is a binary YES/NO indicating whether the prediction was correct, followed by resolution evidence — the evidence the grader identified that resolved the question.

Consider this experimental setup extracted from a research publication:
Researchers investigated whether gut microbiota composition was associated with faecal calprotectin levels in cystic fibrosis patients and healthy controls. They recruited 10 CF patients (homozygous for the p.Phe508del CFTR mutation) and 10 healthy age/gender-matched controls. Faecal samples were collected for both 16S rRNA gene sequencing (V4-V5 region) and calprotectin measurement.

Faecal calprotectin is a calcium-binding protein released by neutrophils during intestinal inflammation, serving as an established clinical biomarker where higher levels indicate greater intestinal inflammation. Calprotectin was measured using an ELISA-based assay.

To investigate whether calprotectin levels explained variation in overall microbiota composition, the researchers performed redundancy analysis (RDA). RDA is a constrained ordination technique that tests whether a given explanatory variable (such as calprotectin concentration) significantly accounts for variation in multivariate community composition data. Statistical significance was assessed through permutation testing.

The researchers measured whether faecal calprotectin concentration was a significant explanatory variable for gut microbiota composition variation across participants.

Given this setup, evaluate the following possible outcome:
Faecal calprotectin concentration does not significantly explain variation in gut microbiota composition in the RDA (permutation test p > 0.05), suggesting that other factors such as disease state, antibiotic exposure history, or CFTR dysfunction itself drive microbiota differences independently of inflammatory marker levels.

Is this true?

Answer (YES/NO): NO